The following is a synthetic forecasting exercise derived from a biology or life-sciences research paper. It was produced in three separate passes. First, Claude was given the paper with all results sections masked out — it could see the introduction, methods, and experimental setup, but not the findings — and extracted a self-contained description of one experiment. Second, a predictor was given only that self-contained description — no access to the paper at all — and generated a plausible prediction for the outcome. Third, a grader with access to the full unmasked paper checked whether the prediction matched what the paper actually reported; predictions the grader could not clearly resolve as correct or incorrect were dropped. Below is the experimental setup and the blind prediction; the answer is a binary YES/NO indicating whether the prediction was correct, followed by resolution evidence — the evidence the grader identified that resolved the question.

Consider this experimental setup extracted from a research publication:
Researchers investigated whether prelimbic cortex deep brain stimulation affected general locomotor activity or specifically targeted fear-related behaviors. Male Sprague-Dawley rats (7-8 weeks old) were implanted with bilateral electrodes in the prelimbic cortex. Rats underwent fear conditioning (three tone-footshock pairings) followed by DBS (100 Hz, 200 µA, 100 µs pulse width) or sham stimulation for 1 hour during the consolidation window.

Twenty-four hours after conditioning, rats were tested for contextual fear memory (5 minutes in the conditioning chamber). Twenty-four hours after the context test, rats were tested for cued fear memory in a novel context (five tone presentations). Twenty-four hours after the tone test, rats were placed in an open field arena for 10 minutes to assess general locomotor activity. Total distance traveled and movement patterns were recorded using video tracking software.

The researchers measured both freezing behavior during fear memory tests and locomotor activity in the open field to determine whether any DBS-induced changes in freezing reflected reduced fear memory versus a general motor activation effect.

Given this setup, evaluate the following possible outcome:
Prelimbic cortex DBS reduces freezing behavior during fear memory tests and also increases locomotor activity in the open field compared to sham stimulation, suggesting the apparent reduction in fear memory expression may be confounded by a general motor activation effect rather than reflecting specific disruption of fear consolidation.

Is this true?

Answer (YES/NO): NO